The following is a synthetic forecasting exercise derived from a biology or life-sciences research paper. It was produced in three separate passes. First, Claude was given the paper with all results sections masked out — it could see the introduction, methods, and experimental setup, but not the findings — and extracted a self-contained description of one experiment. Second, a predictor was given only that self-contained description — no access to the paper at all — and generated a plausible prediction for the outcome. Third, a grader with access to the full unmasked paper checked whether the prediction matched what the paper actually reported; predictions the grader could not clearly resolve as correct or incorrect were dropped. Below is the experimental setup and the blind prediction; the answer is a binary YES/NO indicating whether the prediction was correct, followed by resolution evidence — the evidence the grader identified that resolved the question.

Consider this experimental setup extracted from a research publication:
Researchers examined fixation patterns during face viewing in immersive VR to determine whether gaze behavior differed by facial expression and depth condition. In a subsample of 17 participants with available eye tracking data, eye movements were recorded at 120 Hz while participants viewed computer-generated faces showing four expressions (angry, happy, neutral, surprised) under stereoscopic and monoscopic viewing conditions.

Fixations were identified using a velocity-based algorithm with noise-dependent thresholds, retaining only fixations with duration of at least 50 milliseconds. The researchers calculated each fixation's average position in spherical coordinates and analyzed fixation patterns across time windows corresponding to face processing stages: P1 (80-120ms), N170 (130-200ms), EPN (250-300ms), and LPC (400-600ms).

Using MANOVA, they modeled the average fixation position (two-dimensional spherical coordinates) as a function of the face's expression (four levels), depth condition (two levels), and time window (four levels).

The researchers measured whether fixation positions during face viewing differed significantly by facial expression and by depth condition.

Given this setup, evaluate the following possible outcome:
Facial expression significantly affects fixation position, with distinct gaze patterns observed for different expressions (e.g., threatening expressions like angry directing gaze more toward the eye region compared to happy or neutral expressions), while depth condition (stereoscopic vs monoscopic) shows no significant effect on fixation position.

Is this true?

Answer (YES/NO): NO